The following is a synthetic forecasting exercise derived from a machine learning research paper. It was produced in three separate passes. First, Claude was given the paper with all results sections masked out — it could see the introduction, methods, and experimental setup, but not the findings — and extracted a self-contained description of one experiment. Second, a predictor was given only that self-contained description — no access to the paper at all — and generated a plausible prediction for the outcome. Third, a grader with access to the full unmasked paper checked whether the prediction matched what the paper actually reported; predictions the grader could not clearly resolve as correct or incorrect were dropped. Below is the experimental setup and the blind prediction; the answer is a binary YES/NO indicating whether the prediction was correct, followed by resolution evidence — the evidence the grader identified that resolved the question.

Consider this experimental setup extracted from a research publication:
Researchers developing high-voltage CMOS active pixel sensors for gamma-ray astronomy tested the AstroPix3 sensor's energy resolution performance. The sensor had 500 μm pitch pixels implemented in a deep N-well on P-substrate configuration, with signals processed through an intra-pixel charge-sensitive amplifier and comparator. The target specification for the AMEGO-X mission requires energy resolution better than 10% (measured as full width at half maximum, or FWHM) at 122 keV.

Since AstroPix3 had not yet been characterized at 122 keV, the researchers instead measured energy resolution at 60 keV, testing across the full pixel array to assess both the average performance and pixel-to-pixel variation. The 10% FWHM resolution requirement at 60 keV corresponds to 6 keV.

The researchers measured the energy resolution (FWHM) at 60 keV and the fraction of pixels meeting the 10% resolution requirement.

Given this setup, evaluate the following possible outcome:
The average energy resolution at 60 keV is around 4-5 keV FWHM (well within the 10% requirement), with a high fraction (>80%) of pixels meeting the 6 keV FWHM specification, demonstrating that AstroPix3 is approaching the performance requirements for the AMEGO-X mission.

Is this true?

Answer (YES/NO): NO